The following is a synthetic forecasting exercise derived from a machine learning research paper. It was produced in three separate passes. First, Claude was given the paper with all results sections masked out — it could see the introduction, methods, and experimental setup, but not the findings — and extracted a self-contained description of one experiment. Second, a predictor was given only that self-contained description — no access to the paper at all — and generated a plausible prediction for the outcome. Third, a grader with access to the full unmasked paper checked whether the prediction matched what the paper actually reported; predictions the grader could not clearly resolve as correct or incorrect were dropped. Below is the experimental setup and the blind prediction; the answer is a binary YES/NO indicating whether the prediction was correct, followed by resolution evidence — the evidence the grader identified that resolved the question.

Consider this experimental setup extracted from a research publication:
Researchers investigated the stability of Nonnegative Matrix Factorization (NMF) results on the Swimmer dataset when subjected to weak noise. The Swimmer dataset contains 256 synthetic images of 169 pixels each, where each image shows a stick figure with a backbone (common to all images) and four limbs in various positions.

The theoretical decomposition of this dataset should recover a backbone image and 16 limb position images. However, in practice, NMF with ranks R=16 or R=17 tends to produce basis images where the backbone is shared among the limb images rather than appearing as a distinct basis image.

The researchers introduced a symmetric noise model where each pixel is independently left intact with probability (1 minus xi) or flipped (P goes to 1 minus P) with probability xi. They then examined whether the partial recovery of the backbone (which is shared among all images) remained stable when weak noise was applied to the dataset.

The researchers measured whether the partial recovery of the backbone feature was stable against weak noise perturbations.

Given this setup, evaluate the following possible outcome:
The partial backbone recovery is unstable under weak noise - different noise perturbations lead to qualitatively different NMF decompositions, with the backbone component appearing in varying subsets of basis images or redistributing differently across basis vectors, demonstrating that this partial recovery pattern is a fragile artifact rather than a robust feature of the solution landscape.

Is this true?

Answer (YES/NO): YES